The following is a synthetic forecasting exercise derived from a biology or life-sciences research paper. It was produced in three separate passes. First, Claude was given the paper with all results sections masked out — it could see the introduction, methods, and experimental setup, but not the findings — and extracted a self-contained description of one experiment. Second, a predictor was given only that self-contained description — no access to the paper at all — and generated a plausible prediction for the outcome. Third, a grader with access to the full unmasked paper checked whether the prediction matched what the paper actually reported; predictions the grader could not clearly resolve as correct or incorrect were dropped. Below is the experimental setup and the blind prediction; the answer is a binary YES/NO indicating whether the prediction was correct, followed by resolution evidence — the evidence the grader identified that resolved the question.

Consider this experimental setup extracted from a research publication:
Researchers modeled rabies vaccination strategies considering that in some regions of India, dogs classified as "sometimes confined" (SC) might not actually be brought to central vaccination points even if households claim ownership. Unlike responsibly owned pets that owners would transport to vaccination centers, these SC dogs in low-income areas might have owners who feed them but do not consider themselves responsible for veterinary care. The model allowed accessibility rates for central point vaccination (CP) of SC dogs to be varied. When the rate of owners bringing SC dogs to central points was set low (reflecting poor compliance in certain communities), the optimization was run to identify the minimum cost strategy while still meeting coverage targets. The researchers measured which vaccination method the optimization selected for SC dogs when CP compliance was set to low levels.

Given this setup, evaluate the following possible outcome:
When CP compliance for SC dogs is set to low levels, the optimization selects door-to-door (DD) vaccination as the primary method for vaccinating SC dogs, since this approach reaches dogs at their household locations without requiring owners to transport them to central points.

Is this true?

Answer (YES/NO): NO